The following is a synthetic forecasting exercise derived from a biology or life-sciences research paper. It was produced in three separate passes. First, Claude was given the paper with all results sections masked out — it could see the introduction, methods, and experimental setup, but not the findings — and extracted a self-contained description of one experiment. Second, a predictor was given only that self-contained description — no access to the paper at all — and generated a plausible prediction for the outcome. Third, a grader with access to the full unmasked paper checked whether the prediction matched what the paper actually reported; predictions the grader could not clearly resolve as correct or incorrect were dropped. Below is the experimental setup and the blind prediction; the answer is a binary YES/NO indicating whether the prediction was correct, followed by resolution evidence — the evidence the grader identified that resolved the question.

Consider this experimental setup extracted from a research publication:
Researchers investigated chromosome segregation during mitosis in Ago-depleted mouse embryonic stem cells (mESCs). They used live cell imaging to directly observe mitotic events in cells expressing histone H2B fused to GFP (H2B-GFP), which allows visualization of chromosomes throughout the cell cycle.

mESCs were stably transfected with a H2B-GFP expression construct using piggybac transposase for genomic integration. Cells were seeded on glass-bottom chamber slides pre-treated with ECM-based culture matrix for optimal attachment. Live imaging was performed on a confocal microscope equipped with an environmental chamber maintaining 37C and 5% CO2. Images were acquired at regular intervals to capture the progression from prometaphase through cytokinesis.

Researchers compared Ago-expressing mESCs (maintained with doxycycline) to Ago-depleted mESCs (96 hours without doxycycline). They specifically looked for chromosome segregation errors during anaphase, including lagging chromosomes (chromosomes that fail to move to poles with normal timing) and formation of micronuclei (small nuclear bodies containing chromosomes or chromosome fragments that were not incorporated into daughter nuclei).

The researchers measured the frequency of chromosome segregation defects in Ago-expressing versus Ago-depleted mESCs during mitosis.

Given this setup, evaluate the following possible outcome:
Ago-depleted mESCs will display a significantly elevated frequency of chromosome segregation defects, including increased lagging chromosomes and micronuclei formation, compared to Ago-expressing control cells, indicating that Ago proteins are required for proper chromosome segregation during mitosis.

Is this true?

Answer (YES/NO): YES